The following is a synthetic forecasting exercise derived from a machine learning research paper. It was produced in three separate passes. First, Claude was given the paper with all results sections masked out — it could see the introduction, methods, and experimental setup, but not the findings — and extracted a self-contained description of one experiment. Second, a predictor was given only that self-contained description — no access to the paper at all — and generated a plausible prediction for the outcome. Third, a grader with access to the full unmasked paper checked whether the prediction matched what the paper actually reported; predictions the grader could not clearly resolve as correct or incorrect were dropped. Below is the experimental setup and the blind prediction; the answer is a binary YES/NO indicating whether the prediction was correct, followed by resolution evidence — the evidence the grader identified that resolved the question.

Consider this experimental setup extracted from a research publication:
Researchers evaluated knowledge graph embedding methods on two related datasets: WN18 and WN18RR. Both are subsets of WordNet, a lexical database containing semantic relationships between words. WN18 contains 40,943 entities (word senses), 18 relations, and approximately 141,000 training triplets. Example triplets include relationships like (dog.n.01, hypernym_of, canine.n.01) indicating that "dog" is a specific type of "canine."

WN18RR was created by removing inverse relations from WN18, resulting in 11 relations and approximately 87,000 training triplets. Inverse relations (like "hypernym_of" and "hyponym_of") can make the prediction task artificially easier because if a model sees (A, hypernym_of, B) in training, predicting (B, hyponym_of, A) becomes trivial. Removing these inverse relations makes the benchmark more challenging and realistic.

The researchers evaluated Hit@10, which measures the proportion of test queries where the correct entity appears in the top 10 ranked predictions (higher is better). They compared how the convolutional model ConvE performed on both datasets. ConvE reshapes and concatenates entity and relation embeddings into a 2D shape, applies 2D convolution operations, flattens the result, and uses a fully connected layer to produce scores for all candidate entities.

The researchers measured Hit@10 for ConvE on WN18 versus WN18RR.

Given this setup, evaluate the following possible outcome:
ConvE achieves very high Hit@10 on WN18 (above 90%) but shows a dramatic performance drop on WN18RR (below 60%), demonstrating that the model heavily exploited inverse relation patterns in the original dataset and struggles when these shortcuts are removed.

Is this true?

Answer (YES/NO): YES